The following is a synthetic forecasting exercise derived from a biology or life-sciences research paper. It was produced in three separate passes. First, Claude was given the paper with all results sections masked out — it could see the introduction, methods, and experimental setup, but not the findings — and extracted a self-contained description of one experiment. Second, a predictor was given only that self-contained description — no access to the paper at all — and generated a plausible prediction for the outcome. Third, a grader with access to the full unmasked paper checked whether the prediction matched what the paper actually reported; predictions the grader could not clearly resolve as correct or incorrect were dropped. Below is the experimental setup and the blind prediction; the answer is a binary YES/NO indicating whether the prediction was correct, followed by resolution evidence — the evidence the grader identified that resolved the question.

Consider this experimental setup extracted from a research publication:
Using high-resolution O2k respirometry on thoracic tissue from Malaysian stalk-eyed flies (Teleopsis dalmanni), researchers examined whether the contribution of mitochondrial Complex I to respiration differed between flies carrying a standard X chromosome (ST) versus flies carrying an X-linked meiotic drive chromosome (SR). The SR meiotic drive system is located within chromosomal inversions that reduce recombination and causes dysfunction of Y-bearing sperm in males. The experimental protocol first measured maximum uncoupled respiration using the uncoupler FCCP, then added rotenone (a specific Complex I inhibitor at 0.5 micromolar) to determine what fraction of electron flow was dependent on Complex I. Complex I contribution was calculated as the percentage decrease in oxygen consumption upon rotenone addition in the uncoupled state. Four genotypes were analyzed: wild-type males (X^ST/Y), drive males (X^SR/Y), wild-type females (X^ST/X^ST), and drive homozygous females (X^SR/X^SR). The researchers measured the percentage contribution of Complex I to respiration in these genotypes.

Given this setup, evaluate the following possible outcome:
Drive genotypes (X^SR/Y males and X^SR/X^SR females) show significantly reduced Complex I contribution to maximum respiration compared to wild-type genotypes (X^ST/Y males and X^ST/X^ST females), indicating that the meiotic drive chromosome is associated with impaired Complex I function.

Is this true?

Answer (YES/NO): YES